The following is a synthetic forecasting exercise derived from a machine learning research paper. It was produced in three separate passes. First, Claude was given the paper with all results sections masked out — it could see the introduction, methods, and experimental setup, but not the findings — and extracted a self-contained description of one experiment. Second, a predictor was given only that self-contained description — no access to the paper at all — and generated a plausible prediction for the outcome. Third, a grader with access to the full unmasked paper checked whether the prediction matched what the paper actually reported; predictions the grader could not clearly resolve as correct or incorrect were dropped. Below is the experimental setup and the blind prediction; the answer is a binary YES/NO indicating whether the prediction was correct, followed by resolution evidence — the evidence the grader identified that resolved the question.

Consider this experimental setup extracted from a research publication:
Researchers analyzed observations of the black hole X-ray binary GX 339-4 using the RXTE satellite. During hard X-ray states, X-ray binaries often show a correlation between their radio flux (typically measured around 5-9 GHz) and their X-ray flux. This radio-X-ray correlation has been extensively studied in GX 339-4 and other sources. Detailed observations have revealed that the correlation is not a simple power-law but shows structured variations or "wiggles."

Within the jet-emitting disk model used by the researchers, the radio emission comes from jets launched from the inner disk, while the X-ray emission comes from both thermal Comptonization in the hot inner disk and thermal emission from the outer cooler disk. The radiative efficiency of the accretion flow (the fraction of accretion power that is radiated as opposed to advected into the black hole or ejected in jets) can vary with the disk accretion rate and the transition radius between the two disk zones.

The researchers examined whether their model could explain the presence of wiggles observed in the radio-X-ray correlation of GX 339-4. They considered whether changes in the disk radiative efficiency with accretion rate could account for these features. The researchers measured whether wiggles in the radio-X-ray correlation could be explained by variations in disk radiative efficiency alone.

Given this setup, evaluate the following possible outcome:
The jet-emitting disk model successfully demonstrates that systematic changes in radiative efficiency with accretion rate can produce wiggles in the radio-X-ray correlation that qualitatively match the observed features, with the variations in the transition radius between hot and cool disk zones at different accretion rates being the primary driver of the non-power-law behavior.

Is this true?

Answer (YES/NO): NO